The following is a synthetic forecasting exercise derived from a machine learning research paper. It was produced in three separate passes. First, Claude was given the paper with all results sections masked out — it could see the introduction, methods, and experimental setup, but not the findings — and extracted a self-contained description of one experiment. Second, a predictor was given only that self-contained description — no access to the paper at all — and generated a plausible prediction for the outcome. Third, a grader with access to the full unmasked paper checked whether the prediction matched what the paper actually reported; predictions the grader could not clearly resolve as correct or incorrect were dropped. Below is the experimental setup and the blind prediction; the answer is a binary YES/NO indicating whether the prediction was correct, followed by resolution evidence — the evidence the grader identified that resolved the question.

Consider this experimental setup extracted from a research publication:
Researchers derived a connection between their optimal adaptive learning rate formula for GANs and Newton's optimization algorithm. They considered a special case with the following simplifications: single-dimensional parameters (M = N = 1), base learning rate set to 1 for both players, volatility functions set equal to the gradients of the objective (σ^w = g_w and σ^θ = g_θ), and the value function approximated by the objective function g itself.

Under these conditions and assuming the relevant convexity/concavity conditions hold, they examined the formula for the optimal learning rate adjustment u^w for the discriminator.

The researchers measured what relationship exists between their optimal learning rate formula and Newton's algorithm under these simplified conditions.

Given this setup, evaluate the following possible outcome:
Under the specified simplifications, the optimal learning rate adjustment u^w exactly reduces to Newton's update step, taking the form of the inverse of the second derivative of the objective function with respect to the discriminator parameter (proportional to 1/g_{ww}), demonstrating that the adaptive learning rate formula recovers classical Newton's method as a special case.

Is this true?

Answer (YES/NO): YES